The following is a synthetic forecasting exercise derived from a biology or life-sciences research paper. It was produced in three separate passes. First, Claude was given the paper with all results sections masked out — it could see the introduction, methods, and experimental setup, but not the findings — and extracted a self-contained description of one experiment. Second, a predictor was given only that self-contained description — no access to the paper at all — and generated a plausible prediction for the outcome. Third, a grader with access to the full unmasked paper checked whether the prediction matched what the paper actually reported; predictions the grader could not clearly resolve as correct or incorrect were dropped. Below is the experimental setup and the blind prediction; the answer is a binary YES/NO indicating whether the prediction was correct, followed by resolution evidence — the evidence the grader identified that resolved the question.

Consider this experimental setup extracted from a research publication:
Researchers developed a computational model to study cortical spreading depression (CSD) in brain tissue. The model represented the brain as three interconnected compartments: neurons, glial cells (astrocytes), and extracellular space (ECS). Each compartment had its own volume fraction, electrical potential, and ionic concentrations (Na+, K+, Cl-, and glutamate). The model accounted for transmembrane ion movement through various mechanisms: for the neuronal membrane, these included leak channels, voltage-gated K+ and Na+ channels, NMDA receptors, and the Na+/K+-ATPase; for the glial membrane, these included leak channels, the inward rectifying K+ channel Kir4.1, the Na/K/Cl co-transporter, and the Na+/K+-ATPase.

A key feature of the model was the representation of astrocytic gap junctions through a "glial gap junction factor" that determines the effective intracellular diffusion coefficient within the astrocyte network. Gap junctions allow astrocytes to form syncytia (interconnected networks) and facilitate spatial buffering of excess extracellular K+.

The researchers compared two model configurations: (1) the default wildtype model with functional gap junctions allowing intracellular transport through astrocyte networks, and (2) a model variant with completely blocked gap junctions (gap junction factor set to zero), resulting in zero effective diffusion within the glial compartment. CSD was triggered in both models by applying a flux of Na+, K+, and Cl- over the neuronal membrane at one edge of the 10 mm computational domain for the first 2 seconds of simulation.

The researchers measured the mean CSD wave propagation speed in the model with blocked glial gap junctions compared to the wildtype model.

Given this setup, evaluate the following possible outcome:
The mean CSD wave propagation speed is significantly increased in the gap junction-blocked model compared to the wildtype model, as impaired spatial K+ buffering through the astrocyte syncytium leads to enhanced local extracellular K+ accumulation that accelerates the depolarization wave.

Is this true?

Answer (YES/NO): NO